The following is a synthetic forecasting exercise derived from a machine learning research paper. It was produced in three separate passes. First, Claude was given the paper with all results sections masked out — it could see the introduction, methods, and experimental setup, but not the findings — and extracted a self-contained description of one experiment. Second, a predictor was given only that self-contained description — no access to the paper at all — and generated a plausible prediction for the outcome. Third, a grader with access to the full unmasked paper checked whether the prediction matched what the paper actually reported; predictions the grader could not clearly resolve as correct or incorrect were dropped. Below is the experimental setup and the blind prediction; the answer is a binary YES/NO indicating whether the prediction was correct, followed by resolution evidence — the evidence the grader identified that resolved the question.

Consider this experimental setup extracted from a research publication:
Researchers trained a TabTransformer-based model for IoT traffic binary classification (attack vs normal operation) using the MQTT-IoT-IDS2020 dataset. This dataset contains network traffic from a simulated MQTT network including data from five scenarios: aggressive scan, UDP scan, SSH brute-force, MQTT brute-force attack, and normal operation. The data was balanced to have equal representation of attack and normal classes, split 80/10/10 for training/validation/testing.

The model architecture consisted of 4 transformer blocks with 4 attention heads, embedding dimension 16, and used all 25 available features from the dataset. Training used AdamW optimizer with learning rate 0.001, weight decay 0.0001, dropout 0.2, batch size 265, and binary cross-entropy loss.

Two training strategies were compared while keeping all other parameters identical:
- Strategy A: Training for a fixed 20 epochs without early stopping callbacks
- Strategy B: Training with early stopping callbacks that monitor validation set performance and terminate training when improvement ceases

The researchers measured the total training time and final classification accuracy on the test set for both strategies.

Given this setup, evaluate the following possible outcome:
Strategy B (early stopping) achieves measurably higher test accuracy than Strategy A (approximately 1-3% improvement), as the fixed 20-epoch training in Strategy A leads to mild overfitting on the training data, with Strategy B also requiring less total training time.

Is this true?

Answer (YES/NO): NO